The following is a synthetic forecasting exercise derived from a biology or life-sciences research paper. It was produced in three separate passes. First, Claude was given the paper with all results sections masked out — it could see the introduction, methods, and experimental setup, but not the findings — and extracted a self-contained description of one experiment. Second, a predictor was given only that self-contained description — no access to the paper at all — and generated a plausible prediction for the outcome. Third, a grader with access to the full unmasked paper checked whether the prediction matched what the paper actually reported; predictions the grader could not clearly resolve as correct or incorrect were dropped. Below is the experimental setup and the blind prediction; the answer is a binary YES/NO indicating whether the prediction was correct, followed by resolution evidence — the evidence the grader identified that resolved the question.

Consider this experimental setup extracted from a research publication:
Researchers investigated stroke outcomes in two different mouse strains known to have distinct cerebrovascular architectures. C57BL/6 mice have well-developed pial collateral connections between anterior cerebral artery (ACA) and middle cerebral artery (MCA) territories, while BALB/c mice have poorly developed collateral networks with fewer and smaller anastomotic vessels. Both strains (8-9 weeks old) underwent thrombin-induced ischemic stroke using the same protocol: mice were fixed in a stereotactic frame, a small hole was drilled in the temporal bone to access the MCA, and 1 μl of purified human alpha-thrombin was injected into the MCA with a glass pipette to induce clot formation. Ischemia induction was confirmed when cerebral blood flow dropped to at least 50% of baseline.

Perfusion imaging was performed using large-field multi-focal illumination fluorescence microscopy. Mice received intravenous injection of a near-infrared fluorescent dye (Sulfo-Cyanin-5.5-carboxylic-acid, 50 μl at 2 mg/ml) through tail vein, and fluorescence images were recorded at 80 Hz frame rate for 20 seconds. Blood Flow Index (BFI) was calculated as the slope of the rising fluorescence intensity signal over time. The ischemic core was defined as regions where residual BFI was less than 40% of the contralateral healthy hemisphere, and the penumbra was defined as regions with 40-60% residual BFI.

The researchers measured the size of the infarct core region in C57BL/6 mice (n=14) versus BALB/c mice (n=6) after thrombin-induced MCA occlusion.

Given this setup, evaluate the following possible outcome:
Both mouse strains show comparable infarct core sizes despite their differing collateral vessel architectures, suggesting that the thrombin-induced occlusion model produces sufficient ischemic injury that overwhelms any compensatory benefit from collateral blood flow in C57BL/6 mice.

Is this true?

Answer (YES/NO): NO